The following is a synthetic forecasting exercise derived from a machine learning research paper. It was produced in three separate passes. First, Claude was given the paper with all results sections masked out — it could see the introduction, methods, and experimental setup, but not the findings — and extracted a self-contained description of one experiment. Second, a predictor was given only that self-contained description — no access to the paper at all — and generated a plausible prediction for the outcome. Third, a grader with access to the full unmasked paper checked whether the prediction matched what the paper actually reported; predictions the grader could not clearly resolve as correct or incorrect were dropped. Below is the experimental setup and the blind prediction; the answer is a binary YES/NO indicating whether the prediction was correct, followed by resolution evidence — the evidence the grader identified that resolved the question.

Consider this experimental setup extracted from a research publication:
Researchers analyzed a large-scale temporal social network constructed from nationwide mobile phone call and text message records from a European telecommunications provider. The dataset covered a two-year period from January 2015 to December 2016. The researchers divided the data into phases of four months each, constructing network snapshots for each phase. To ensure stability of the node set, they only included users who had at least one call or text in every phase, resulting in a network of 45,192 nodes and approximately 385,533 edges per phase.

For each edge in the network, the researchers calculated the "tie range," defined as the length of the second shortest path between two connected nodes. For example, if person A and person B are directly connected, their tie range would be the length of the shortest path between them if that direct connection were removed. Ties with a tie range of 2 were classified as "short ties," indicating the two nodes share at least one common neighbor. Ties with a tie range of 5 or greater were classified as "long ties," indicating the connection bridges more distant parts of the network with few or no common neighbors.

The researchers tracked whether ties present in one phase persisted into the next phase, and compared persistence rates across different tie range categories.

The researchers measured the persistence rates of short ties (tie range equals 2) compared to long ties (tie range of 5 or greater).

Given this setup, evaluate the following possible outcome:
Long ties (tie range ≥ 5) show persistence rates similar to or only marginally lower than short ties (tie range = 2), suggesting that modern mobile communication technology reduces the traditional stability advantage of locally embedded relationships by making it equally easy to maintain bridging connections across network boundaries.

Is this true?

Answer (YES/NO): NO